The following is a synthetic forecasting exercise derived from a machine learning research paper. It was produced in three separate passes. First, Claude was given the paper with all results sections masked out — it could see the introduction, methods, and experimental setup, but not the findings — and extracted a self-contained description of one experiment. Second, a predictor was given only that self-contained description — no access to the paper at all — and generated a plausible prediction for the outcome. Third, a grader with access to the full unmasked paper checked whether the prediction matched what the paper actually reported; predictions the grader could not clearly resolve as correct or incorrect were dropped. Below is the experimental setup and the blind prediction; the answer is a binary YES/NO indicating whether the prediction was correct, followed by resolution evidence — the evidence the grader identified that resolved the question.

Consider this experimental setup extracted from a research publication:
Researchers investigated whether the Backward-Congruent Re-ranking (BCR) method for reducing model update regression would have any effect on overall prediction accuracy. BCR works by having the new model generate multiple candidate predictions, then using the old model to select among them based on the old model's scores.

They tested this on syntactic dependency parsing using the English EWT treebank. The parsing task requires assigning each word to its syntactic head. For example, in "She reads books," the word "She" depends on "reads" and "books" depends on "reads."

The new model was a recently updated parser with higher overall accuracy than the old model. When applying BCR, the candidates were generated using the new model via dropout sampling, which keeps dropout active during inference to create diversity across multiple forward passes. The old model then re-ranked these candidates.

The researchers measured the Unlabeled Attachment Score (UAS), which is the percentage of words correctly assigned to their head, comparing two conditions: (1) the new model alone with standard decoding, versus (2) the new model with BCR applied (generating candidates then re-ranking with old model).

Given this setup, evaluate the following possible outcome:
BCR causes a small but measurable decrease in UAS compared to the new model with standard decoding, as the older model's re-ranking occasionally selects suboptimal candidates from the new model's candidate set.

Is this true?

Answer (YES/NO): NO